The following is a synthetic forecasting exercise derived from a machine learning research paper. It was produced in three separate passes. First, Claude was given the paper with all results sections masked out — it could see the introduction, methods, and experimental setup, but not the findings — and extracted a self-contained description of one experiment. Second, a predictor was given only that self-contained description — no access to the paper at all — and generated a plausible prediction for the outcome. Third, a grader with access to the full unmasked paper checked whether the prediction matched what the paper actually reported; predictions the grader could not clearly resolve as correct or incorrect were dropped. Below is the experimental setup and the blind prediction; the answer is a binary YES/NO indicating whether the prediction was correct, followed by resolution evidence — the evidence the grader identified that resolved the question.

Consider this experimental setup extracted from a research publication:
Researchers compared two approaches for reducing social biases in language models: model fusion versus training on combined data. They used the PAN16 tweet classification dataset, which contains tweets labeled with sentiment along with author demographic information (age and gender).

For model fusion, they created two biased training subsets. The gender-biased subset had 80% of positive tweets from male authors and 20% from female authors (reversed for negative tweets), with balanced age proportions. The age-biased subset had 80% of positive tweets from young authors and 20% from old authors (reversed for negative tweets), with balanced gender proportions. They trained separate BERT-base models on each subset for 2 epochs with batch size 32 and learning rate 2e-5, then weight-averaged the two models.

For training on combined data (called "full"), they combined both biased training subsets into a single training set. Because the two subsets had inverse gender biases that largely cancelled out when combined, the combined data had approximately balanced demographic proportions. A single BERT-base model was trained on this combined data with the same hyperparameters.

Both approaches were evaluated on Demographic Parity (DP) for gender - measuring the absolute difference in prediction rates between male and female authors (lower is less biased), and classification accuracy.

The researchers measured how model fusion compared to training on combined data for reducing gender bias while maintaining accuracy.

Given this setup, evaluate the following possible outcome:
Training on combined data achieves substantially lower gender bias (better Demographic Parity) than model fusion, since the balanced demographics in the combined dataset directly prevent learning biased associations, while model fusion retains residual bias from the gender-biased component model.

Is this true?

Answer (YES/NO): NO